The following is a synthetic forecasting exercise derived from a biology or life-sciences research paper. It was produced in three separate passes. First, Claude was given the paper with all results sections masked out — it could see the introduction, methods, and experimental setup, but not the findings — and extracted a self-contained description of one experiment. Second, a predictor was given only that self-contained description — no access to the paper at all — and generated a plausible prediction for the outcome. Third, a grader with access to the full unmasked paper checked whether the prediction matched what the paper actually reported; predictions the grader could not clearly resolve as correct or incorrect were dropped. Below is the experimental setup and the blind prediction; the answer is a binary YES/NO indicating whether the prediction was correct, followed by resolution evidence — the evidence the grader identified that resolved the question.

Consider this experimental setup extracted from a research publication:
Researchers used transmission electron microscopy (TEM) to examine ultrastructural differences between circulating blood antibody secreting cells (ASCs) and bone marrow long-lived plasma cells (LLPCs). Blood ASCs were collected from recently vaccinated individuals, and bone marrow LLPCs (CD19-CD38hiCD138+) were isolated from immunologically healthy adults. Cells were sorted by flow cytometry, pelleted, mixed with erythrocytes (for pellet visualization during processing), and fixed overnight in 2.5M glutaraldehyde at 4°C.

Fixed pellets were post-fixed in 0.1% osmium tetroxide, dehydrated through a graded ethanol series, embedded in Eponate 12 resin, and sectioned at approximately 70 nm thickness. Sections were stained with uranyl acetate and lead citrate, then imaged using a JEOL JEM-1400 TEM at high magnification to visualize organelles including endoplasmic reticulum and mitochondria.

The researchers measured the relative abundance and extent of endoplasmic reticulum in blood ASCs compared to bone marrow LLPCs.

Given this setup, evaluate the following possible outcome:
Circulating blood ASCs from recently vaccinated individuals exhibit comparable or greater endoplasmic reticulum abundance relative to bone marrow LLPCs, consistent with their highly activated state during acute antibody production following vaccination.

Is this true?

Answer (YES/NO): NO